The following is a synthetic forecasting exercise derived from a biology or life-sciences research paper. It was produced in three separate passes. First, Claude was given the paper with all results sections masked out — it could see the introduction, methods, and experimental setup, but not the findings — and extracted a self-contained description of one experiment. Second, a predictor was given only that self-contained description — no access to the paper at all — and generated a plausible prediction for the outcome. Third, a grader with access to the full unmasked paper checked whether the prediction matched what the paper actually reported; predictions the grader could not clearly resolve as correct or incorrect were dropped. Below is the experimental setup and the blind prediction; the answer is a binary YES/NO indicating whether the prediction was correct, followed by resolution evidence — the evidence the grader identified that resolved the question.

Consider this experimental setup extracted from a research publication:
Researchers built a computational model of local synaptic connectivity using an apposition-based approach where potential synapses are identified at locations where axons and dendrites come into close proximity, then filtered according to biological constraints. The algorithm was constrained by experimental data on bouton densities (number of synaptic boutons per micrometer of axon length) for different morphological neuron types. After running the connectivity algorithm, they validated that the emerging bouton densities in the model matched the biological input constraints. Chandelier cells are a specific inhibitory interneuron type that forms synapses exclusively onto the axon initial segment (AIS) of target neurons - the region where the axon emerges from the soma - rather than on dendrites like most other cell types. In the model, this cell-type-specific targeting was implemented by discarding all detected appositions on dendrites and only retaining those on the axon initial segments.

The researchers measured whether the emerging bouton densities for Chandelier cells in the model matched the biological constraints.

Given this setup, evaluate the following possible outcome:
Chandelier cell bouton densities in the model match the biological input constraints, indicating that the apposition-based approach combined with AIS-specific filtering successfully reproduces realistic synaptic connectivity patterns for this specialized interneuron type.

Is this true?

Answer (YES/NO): NO